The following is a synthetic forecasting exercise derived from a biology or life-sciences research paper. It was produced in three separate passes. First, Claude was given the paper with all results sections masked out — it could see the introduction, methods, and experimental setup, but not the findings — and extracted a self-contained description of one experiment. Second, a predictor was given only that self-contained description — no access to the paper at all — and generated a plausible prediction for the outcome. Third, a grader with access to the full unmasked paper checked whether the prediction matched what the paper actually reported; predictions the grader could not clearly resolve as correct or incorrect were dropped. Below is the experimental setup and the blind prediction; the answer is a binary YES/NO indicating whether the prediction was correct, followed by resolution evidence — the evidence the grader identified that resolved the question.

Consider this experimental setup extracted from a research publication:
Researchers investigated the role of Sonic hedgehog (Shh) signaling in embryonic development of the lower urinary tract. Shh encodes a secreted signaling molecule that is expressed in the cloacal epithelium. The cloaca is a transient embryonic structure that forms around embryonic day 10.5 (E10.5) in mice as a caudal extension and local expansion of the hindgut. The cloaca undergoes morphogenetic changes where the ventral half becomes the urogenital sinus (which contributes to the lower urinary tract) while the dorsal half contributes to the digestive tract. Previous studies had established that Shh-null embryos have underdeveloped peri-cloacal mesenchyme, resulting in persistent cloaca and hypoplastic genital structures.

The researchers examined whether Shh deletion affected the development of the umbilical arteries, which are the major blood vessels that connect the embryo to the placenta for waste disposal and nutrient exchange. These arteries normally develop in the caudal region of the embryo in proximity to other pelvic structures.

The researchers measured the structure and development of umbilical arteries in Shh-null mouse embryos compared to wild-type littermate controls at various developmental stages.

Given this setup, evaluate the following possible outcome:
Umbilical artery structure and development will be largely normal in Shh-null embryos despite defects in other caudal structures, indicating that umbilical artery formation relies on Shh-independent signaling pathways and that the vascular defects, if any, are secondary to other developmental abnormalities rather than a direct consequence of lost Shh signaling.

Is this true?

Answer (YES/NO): NO